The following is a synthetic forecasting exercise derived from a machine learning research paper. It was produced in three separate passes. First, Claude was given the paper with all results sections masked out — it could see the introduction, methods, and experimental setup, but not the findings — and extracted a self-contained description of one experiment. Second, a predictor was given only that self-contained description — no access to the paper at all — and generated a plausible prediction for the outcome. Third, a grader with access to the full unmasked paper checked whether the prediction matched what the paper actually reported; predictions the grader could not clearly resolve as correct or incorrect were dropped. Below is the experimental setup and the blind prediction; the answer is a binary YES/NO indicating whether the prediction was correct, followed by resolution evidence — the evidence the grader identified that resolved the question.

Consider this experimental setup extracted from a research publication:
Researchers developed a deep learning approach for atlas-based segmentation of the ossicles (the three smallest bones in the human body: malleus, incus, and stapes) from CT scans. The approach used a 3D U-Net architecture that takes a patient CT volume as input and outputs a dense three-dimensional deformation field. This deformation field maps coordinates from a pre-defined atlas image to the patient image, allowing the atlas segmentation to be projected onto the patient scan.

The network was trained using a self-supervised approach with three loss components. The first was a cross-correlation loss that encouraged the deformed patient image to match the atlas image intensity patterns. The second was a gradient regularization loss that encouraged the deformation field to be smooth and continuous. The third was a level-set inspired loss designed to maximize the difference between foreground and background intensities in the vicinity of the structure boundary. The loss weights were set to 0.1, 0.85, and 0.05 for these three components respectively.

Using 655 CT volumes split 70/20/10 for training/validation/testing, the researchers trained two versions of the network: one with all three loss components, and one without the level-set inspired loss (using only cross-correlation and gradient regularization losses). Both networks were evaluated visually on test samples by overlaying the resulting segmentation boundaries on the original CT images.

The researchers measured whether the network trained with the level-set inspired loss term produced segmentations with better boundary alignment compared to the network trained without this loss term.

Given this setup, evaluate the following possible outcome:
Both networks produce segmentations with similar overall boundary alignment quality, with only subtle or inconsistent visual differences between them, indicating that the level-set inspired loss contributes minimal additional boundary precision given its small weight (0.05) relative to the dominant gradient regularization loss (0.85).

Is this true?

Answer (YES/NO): NO